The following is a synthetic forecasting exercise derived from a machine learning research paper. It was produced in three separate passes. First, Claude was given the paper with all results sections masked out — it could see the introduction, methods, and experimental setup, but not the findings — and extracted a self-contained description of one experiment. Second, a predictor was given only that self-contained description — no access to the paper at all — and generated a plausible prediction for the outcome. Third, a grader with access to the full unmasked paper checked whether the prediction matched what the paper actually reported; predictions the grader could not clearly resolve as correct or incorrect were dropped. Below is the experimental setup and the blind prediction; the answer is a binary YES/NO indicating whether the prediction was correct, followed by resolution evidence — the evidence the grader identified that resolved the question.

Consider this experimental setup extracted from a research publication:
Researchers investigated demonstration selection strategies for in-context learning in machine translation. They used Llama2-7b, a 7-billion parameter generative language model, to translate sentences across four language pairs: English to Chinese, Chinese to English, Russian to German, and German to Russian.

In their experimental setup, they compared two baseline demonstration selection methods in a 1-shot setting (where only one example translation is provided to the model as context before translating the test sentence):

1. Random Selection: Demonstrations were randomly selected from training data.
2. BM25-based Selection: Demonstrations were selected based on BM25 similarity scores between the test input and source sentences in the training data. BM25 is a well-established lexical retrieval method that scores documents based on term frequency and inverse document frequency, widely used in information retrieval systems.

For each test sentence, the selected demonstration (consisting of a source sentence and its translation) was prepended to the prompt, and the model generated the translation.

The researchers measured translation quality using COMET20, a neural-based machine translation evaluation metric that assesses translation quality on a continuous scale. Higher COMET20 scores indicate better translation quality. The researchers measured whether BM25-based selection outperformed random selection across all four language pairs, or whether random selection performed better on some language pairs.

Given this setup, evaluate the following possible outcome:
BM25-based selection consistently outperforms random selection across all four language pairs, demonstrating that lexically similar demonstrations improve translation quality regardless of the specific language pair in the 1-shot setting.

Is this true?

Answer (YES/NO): NO